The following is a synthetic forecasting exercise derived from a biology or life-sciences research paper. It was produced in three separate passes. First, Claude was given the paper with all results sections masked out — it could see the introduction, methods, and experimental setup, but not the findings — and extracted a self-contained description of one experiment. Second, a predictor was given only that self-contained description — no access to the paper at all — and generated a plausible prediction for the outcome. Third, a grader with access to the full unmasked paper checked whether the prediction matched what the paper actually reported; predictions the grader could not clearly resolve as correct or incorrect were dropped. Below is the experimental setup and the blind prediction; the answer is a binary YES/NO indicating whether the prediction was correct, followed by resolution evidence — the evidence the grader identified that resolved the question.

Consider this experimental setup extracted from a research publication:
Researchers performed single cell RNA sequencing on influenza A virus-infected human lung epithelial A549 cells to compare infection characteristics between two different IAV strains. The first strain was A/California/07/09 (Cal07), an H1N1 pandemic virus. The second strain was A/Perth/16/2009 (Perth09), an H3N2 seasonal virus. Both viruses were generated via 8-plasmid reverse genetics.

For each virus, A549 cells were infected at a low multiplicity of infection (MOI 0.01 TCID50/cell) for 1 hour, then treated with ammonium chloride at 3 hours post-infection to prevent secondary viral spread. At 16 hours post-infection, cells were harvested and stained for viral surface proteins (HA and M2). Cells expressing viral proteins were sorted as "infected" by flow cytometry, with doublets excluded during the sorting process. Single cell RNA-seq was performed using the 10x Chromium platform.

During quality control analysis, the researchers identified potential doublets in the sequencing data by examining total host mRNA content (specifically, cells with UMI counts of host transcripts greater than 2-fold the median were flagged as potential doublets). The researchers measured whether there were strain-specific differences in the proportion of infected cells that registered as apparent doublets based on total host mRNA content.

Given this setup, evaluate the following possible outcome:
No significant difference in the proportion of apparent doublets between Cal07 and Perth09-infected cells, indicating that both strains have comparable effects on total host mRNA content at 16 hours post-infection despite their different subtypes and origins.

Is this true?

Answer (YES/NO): NO